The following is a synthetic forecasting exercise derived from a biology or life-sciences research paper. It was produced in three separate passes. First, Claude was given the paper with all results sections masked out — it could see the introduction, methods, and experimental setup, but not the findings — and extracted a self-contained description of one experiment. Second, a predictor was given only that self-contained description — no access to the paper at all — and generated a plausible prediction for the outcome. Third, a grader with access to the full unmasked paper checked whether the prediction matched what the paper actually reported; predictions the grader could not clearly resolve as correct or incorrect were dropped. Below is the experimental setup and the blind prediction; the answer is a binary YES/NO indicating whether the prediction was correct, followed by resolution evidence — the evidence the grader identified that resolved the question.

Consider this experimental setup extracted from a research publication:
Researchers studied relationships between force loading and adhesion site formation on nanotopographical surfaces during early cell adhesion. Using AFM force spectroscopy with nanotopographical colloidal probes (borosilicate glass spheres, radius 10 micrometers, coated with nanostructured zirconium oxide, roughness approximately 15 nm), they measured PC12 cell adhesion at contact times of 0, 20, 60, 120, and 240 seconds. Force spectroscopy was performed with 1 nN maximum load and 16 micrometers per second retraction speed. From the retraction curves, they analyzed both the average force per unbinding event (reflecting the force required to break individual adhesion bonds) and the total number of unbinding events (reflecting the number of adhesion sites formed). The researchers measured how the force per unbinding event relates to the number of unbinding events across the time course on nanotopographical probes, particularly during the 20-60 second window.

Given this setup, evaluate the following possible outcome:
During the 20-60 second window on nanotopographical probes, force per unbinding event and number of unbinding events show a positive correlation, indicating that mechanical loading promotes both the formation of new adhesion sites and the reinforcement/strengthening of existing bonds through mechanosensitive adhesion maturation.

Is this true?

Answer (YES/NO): NO